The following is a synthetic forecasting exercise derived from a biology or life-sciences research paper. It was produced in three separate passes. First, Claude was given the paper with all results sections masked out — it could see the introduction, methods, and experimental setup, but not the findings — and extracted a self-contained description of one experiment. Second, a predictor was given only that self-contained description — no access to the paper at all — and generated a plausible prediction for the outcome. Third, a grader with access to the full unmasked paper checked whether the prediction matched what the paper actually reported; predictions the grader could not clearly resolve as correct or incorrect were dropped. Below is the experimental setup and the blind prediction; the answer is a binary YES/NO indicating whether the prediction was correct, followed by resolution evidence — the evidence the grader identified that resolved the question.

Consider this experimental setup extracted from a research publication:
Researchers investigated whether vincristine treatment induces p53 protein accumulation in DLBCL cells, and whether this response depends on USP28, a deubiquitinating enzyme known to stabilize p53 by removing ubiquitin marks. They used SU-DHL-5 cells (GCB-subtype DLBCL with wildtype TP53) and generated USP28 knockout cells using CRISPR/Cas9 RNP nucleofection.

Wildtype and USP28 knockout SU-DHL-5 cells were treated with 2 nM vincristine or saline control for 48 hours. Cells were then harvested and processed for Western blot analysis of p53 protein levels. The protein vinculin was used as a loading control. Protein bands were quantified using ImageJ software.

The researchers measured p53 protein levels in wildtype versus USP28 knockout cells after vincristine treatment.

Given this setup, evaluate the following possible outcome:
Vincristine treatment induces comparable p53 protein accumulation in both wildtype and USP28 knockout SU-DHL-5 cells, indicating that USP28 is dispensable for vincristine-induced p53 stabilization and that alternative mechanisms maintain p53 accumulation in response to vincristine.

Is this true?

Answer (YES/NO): NO